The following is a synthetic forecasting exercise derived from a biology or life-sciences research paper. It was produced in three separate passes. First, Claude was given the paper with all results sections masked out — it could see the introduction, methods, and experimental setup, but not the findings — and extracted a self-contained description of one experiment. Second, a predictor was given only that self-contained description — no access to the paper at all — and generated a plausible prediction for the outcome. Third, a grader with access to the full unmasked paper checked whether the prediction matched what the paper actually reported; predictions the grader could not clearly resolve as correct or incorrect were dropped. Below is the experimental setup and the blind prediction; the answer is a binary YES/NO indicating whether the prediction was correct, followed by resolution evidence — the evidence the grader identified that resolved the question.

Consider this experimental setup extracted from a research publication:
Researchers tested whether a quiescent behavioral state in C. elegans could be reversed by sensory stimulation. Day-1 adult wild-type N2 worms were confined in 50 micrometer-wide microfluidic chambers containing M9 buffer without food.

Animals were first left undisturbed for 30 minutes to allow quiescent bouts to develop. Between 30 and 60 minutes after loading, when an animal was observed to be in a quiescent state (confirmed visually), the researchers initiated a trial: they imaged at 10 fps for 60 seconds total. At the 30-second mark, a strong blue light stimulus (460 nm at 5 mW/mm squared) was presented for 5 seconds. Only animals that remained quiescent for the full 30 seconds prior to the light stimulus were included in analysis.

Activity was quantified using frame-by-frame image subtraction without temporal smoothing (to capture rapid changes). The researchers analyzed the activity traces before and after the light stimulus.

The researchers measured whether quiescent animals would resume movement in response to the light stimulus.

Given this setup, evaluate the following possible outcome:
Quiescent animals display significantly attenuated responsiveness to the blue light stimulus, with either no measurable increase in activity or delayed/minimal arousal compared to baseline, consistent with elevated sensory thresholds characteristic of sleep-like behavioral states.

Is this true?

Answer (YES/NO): NO